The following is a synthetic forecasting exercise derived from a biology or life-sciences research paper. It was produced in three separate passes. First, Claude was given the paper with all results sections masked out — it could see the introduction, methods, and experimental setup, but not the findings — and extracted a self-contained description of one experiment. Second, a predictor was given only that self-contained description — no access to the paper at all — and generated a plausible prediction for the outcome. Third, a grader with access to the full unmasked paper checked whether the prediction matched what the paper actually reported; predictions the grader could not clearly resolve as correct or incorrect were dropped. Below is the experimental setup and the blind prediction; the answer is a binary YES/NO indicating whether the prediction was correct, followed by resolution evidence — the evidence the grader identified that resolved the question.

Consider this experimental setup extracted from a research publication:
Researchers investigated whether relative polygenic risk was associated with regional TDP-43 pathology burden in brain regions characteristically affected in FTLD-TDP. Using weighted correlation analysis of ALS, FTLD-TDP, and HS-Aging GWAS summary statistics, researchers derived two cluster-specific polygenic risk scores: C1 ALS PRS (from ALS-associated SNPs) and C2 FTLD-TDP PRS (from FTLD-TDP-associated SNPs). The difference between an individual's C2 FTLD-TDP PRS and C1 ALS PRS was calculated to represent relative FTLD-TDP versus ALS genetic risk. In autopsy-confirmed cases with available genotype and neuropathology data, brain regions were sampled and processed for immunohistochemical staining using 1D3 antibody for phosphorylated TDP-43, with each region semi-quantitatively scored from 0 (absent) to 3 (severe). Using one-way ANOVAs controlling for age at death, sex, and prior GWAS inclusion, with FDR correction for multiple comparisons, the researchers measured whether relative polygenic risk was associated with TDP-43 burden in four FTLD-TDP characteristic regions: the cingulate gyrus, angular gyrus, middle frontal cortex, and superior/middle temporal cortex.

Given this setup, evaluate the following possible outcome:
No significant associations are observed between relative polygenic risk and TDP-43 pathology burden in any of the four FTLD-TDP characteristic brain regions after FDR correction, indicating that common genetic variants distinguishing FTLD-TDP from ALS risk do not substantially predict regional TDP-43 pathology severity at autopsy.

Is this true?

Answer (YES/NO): NO